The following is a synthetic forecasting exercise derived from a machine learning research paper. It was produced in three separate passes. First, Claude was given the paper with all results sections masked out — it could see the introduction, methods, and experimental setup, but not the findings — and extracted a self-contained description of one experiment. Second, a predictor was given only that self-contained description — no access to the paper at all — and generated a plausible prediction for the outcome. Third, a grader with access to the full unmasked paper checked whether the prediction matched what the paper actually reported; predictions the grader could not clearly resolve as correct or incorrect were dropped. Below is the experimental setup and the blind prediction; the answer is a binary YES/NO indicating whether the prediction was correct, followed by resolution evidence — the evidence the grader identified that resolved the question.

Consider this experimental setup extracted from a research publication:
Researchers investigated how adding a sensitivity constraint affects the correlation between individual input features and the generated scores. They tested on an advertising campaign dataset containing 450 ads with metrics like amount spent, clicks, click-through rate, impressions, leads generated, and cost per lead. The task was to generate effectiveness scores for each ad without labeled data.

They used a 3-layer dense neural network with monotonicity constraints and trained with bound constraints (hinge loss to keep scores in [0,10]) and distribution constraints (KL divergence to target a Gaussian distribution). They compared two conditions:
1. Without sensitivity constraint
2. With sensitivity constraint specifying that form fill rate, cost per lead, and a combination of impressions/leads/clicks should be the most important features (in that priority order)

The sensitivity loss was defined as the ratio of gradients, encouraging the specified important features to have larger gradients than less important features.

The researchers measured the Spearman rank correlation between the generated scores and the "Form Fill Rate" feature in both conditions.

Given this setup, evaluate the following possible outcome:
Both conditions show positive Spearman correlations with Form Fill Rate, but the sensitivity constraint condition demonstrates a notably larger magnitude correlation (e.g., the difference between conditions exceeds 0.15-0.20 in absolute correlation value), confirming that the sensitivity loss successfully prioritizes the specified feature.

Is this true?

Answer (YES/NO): YES